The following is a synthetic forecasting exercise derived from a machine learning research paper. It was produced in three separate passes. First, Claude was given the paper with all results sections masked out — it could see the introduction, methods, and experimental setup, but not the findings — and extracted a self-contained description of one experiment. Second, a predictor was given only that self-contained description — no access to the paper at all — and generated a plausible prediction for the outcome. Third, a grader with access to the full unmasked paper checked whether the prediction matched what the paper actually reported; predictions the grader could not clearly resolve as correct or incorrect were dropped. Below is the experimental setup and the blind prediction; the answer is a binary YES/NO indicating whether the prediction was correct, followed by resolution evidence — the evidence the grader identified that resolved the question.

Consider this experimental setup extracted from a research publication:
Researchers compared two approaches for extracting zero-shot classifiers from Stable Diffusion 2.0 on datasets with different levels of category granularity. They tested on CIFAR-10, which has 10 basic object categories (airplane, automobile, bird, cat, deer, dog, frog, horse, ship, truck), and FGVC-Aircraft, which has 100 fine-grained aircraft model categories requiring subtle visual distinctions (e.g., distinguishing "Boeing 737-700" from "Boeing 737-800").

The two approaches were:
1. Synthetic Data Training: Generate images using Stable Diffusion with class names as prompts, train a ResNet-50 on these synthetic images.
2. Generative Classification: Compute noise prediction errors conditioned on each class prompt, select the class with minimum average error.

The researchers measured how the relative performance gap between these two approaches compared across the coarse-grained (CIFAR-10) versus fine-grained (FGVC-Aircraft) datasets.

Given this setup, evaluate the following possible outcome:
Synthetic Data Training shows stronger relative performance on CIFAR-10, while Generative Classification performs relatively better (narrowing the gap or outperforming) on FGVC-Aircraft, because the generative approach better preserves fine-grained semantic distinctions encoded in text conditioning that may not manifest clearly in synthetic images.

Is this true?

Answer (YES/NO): YES